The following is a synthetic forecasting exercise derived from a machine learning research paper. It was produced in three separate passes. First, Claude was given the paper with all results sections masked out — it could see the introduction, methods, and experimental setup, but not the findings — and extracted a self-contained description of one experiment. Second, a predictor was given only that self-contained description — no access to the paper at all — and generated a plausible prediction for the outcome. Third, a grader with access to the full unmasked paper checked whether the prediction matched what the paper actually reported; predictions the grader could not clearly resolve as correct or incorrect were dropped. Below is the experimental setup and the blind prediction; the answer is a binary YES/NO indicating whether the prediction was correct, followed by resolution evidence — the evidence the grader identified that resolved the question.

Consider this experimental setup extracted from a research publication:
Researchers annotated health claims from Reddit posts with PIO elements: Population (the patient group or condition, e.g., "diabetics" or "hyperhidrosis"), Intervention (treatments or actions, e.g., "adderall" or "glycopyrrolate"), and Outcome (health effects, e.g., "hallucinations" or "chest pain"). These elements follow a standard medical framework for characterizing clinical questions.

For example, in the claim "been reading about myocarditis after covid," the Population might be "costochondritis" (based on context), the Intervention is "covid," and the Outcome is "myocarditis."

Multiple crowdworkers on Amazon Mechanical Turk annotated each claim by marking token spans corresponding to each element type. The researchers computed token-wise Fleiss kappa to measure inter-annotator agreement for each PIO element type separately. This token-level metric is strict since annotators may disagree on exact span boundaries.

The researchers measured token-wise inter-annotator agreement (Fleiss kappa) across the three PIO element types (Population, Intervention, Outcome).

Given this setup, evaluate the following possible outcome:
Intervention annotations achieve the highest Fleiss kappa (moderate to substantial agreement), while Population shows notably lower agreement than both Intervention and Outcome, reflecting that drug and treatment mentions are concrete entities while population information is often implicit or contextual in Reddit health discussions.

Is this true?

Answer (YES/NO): NO